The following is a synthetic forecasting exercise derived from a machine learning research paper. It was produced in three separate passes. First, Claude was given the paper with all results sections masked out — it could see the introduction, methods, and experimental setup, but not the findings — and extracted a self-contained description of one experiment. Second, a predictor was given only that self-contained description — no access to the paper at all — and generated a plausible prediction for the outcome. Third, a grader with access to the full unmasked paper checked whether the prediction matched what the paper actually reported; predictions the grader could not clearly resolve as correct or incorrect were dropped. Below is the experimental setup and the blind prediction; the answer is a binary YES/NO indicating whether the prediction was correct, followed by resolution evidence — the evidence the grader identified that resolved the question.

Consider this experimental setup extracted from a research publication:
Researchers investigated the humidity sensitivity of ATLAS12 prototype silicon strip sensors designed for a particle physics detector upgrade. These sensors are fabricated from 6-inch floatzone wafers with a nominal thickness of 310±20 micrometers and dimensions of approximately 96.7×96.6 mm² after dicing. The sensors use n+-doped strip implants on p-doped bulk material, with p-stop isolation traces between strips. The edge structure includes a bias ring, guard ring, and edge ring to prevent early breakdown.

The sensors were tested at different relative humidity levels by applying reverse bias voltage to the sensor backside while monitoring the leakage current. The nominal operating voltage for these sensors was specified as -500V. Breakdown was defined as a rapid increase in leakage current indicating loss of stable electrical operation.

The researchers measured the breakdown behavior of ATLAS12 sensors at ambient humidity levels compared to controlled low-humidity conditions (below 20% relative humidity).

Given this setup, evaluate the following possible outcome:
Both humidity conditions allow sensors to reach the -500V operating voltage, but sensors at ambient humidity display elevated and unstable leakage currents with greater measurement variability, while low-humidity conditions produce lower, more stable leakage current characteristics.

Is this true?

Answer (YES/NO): NO